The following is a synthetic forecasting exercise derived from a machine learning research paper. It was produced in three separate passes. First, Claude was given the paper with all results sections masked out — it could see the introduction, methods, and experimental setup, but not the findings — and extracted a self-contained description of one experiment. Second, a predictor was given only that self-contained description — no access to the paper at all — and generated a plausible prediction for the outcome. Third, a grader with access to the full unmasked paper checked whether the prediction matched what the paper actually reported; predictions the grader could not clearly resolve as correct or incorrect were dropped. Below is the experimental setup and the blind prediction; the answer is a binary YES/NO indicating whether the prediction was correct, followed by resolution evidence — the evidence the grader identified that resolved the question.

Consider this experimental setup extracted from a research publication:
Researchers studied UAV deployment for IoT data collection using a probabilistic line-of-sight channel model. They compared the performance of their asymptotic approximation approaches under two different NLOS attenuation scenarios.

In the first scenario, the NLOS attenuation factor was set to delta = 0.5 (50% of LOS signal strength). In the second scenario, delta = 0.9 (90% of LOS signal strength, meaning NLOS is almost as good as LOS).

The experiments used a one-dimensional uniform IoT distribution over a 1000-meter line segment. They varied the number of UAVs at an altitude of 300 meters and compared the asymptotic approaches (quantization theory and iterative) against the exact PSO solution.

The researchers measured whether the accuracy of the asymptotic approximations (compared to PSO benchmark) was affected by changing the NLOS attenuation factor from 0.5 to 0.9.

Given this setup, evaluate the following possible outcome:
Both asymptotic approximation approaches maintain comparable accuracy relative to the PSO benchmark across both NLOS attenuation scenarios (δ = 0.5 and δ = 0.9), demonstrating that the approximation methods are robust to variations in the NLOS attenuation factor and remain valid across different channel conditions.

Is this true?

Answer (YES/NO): YES